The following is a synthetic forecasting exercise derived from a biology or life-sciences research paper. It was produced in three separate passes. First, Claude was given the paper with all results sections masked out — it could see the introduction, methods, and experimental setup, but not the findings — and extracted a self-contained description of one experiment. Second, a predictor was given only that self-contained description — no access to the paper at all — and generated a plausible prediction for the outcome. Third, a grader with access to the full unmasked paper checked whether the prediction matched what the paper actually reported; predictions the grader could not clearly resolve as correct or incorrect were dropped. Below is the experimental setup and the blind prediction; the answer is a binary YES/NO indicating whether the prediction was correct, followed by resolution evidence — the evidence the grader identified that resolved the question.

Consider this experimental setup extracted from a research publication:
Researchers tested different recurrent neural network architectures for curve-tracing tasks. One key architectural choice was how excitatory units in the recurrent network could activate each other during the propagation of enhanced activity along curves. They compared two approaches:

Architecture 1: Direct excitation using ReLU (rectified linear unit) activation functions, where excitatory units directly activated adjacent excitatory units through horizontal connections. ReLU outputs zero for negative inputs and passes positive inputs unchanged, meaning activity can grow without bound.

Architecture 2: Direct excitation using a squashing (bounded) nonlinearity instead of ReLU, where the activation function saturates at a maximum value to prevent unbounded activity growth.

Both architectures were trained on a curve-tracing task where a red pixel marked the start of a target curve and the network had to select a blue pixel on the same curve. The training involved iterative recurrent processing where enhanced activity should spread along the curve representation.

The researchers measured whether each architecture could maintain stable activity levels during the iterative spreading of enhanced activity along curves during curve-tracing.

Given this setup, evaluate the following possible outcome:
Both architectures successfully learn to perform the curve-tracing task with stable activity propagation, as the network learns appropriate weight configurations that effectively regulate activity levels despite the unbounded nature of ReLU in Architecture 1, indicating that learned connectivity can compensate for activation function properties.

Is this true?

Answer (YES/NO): NO